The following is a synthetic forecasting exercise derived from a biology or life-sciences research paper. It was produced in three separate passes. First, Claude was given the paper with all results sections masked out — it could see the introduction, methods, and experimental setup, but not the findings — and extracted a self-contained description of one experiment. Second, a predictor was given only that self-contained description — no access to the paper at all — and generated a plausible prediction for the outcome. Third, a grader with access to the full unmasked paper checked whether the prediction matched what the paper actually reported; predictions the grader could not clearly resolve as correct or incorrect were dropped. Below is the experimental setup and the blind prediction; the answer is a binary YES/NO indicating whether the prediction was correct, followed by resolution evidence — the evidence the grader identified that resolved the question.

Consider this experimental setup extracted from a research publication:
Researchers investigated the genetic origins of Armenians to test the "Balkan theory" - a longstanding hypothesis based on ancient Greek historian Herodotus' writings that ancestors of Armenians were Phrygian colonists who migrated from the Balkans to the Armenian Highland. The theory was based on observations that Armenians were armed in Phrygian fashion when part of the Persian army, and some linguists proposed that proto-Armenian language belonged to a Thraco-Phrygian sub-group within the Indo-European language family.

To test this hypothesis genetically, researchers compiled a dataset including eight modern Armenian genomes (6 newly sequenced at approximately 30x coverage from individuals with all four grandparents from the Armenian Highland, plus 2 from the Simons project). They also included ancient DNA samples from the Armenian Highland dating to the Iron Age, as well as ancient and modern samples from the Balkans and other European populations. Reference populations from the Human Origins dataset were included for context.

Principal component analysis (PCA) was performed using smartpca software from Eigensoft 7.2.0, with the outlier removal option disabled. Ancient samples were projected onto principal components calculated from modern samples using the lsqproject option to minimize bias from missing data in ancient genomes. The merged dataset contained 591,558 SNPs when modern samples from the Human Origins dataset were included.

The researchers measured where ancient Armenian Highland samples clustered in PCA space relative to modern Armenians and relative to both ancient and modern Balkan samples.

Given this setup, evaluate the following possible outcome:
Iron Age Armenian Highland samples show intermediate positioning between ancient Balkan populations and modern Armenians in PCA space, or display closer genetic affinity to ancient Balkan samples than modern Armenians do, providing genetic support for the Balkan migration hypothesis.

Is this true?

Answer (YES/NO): NO